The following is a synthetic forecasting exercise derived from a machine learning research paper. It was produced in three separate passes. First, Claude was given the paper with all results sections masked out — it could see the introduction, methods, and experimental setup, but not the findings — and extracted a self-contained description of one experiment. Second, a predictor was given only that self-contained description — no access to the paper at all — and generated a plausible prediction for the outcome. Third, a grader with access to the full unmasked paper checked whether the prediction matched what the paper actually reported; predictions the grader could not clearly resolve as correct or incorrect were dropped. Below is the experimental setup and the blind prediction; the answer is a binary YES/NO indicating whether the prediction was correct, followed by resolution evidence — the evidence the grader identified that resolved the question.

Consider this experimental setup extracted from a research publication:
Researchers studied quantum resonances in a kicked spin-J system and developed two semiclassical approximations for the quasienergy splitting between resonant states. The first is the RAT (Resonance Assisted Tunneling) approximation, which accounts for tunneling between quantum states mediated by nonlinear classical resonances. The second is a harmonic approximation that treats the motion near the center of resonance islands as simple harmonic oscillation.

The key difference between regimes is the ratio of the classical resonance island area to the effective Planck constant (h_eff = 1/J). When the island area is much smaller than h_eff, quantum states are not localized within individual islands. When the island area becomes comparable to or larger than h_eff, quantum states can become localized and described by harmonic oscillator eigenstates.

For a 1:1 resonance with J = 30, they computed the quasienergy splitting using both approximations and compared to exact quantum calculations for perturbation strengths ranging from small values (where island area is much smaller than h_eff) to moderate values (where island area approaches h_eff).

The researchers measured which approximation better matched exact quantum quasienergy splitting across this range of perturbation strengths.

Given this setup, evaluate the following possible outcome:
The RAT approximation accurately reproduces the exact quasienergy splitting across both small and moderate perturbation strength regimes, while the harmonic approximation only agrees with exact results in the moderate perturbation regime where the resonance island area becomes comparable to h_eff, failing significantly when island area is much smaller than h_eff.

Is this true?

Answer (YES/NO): NO